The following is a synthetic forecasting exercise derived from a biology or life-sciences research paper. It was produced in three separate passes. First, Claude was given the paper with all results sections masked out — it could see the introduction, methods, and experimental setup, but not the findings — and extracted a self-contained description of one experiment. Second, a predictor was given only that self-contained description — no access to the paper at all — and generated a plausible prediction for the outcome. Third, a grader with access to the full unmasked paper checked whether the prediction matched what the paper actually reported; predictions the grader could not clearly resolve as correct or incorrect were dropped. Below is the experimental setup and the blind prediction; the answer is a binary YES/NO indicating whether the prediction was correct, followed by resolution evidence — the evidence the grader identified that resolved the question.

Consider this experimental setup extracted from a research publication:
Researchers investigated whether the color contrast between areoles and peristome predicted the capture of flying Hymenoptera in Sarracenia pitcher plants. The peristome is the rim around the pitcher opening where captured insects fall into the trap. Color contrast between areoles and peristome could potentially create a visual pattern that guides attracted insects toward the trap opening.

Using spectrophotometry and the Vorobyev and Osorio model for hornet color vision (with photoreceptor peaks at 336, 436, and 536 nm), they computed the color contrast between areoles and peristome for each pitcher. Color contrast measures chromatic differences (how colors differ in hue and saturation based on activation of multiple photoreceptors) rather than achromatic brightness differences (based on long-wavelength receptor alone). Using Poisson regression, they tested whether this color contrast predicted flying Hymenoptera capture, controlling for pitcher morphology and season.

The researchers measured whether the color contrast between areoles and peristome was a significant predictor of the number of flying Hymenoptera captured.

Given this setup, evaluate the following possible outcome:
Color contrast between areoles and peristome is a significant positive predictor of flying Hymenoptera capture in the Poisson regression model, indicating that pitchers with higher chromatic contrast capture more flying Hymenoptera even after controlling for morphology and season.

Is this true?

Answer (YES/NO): NO